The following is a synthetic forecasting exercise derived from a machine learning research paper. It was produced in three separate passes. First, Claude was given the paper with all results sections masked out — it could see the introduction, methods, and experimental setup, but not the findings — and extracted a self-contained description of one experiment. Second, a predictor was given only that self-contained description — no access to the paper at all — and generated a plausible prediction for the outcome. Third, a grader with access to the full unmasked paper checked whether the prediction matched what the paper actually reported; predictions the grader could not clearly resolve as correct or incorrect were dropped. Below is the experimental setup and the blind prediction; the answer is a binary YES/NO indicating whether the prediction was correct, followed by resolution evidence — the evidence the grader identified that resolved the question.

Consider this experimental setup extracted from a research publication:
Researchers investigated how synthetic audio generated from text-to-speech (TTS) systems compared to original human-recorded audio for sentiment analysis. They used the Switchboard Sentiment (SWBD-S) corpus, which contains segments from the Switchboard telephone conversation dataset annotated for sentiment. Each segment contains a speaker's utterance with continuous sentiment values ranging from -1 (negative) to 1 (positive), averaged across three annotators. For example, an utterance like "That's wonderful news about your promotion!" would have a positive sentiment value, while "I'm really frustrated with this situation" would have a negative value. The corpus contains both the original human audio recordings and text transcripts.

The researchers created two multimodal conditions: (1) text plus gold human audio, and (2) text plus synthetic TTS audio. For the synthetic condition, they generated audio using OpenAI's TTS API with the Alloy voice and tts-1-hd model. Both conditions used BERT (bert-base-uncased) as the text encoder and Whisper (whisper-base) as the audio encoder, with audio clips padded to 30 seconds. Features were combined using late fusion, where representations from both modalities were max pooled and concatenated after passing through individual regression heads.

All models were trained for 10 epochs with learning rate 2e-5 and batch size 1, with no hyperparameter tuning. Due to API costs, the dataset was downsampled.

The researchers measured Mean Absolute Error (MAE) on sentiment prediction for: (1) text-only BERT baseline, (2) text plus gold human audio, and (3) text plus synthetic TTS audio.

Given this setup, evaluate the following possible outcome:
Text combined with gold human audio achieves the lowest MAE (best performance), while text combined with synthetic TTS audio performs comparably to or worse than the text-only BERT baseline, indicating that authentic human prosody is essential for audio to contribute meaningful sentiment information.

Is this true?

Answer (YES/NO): NO